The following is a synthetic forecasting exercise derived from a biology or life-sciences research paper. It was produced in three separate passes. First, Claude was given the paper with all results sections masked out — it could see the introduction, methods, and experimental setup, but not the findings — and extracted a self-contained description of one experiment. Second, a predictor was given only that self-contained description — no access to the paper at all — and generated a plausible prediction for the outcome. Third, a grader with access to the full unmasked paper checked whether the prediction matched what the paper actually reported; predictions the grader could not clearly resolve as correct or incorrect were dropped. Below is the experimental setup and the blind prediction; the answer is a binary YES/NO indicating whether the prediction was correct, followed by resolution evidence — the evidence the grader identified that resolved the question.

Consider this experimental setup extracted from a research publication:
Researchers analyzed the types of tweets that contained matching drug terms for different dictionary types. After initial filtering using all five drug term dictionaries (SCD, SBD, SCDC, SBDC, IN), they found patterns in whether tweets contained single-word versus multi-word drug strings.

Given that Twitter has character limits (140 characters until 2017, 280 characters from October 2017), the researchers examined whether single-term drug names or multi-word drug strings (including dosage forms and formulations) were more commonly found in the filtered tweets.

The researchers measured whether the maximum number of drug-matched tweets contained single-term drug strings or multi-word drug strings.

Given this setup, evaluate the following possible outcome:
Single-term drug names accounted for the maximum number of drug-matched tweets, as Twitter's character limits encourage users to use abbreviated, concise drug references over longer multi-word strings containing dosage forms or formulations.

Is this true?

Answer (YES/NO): YES